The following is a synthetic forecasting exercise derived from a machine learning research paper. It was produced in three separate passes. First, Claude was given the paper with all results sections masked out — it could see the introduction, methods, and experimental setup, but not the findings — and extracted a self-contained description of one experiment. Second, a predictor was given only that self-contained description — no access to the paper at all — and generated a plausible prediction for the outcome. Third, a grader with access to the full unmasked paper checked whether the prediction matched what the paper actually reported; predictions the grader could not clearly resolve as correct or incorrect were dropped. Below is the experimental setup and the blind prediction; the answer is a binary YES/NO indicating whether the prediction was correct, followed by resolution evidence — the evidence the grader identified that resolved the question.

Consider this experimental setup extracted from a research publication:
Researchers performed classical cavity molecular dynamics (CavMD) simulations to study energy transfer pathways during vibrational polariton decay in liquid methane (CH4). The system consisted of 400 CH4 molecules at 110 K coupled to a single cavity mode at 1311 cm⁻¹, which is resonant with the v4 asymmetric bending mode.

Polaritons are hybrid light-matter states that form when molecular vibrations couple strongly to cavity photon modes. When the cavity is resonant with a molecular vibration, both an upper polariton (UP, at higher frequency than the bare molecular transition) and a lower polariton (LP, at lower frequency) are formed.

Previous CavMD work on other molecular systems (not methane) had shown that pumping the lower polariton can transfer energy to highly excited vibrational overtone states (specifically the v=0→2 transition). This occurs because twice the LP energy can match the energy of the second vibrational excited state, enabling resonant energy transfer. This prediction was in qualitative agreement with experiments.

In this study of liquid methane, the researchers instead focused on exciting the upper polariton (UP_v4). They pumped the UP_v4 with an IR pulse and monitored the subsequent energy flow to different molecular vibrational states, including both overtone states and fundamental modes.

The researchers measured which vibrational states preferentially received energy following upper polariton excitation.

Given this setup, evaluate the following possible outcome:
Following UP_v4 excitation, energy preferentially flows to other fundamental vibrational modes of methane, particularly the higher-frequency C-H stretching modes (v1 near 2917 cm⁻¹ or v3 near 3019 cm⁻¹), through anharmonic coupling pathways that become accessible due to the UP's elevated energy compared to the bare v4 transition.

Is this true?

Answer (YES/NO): NO